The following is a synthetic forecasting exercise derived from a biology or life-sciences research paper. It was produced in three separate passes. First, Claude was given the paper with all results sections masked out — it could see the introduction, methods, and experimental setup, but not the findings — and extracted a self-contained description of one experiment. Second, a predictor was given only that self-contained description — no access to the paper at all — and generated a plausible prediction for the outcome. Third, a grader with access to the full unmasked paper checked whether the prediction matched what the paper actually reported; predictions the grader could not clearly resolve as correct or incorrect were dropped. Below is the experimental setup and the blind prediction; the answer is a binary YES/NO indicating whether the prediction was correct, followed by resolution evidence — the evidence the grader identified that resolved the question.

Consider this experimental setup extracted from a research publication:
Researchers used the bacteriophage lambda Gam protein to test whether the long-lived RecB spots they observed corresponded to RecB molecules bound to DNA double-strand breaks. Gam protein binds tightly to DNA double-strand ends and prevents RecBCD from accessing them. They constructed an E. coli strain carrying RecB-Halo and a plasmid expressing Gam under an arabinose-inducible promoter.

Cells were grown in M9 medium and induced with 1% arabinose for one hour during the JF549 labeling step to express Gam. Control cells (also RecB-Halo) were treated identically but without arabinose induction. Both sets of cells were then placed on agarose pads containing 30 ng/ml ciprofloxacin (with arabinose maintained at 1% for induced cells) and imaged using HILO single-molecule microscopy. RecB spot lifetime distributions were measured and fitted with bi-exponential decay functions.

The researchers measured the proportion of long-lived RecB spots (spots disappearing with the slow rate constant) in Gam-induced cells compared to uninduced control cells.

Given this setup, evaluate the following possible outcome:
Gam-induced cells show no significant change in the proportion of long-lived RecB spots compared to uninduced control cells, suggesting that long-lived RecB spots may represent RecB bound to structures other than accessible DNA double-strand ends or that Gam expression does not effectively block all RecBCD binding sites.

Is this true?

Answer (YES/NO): NO